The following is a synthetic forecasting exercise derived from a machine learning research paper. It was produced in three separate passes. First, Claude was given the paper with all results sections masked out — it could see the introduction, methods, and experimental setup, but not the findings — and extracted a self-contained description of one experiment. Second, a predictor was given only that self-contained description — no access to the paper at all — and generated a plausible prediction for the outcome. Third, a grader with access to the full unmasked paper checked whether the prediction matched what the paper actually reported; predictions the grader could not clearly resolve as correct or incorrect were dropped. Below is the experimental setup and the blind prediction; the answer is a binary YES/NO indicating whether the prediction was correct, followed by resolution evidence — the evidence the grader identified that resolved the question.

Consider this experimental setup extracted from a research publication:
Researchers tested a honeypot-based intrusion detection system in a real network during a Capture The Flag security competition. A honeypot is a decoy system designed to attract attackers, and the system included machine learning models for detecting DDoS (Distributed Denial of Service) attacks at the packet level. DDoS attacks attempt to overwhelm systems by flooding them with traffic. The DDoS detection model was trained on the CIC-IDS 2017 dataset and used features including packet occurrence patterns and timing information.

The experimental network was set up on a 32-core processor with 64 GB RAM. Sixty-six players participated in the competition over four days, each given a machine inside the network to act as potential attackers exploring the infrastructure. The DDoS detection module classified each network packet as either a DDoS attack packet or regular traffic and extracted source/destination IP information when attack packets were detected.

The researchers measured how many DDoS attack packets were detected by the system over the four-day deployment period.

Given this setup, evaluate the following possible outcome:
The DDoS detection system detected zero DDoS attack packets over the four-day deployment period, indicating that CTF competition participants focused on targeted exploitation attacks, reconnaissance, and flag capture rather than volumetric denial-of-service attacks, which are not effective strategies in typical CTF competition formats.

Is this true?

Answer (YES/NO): NO